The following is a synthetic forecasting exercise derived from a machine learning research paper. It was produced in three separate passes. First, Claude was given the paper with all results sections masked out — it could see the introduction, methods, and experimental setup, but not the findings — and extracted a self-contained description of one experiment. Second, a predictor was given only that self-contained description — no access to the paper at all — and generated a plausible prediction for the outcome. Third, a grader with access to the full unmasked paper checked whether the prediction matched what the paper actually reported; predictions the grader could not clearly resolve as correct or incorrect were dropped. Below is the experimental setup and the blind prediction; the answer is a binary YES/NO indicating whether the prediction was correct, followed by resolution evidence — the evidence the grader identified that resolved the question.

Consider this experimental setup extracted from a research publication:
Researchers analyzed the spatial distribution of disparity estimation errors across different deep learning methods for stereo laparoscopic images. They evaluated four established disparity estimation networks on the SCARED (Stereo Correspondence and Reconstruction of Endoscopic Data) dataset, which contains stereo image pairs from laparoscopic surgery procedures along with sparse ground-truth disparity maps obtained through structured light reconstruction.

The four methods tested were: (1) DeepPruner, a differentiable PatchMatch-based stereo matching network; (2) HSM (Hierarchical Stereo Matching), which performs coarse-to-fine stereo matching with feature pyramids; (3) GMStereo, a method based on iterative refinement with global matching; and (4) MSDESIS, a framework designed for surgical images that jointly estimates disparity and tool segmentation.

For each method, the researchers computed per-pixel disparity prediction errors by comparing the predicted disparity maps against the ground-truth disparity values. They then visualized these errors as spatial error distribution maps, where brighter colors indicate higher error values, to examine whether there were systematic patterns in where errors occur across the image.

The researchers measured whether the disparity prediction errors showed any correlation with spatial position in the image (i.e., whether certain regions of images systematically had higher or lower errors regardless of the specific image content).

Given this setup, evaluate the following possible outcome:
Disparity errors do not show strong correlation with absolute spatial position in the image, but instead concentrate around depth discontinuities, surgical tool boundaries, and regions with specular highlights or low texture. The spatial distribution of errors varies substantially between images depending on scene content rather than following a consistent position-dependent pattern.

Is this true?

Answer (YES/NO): NO